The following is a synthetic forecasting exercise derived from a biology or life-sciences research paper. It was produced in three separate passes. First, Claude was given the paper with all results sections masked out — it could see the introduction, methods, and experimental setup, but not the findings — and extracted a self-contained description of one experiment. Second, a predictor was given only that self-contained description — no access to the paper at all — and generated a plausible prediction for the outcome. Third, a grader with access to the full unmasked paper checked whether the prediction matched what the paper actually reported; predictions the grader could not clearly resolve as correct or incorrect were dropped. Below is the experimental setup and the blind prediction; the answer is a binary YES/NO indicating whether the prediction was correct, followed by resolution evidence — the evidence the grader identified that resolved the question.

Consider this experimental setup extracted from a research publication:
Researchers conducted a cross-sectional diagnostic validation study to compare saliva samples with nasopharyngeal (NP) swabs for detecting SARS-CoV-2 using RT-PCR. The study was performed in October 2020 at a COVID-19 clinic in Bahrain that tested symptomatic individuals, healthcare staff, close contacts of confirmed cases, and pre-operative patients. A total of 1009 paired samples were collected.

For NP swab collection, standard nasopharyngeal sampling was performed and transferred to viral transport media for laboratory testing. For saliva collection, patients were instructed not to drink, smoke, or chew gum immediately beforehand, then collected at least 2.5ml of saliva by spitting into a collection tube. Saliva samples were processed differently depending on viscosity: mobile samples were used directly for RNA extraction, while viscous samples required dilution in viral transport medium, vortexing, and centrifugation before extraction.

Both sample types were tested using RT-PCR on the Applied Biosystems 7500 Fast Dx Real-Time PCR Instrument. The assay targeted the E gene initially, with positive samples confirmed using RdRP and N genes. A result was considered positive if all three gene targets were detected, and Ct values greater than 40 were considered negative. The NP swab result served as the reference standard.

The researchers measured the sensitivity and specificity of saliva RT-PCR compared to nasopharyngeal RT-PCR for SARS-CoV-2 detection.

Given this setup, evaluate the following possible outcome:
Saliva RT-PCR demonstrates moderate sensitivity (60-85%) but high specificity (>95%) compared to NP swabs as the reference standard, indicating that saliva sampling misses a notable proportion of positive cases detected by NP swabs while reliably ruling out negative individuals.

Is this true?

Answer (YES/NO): YES